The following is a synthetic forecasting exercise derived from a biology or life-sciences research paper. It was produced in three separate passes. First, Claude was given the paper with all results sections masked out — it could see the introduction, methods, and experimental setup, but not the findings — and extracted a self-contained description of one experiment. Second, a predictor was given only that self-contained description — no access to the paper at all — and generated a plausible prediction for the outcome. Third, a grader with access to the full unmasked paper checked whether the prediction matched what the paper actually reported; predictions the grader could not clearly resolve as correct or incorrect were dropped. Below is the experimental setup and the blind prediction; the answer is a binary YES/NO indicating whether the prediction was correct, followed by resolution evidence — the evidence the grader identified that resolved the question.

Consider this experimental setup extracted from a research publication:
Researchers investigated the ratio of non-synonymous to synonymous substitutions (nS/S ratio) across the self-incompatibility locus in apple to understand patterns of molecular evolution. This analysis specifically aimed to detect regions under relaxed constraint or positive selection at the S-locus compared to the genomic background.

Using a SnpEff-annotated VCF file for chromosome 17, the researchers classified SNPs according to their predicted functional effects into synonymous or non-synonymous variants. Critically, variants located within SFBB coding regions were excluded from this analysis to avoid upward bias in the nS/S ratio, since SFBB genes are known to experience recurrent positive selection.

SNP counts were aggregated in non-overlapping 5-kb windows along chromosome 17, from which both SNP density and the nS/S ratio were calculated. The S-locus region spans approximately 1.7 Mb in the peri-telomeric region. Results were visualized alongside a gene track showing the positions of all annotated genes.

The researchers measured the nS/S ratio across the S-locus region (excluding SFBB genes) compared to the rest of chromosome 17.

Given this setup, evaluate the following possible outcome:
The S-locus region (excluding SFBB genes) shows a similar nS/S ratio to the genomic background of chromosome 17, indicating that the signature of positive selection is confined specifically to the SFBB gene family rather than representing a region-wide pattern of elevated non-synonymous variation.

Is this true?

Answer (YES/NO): NO